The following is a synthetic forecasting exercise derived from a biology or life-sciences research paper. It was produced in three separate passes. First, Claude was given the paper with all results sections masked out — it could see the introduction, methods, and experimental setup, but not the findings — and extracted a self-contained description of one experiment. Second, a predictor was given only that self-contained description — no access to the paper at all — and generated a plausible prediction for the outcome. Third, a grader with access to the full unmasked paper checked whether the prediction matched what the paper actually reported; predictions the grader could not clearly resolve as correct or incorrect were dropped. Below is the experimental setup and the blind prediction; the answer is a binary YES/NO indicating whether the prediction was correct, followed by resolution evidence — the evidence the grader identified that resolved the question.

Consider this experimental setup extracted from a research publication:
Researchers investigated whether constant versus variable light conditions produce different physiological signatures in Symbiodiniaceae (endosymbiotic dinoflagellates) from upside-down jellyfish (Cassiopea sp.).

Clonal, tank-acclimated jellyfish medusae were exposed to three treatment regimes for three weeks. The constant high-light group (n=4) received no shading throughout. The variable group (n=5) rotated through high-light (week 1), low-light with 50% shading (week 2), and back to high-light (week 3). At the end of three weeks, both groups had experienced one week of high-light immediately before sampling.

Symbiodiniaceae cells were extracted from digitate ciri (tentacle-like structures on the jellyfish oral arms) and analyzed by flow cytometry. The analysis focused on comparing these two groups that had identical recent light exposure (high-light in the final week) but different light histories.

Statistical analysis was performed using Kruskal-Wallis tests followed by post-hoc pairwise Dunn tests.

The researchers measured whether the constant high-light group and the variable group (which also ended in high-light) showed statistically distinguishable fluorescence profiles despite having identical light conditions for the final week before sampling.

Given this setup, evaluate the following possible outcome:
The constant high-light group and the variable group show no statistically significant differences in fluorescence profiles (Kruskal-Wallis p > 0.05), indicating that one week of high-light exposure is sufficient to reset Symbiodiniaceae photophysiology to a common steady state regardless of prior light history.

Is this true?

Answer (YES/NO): NO